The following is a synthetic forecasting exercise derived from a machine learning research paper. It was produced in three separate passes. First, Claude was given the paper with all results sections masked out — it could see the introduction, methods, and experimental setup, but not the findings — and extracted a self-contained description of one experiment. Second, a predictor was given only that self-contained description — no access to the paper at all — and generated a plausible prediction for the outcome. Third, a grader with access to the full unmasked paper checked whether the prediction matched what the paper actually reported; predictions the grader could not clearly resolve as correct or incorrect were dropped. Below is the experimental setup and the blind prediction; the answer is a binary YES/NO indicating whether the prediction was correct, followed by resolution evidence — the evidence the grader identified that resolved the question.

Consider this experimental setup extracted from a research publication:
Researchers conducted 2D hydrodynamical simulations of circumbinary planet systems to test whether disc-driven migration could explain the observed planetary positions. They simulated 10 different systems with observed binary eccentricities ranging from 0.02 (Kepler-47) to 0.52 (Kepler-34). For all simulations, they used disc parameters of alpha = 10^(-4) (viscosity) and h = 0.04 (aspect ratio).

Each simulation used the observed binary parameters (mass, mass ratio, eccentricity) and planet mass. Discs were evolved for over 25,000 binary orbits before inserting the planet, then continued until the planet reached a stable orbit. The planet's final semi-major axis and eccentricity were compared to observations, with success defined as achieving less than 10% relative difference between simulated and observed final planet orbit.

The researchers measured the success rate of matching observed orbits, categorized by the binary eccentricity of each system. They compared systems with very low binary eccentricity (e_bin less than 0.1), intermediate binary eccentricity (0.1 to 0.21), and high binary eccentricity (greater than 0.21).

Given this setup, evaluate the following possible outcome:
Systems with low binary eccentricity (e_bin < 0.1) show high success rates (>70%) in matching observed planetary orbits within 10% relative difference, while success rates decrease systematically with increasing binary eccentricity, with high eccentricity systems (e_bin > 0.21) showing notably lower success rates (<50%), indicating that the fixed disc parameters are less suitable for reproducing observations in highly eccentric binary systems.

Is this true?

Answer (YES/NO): NO